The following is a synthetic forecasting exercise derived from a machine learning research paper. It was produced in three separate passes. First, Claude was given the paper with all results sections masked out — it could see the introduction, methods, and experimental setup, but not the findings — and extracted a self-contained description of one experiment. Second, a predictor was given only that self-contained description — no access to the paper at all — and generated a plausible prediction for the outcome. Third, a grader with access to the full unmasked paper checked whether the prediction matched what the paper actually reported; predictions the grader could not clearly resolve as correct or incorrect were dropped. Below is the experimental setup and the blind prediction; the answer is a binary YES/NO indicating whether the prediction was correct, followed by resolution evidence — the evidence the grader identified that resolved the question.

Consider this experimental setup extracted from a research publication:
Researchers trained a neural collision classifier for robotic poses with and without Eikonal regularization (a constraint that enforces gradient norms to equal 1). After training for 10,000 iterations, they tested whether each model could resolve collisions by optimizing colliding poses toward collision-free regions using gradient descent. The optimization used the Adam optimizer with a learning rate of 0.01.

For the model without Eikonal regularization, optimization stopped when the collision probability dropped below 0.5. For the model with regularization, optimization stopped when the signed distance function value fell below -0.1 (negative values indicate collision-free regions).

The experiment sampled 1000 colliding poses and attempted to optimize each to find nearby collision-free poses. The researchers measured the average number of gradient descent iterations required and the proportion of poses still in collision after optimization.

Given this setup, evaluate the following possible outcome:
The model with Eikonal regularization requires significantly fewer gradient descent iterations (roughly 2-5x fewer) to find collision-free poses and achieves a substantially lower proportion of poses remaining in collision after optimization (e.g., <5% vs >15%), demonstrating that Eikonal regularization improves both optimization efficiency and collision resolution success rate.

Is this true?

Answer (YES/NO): NO